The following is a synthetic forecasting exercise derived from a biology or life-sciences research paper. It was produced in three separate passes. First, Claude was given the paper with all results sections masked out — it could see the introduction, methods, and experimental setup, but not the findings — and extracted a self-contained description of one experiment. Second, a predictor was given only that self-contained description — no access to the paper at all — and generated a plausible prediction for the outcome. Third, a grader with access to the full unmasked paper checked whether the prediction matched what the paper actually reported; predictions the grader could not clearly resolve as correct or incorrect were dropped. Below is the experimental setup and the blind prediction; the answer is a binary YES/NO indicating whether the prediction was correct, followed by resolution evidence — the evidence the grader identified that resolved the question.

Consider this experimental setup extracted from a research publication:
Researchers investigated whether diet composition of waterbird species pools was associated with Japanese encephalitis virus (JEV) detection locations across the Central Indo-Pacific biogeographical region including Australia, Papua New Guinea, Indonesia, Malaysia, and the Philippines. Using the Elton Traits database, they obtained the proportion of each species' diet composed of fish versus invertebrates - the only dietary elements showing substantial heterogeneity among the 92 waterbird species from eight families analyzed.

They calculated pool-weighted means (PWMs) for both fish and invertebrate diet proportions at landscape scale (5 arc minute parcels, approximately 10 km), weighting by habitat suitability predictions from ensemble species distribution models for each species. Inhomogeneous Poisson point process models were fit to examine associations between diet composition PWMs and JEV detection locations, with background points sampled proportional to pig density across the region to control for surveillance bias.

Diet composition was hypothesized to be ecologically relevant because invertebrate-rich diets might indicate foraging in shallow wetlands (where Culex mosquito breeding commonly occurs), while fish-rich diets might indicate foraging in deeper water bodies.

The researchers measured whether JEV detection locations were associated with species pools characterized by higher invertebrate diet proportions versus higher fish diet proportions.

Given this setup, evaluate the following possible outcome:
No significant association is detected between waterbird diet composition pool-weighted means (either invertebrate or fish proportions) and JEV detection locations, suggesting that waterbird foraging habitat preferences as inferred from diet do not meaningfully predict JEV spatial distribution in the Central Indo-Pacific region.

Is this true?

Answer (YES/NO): YES